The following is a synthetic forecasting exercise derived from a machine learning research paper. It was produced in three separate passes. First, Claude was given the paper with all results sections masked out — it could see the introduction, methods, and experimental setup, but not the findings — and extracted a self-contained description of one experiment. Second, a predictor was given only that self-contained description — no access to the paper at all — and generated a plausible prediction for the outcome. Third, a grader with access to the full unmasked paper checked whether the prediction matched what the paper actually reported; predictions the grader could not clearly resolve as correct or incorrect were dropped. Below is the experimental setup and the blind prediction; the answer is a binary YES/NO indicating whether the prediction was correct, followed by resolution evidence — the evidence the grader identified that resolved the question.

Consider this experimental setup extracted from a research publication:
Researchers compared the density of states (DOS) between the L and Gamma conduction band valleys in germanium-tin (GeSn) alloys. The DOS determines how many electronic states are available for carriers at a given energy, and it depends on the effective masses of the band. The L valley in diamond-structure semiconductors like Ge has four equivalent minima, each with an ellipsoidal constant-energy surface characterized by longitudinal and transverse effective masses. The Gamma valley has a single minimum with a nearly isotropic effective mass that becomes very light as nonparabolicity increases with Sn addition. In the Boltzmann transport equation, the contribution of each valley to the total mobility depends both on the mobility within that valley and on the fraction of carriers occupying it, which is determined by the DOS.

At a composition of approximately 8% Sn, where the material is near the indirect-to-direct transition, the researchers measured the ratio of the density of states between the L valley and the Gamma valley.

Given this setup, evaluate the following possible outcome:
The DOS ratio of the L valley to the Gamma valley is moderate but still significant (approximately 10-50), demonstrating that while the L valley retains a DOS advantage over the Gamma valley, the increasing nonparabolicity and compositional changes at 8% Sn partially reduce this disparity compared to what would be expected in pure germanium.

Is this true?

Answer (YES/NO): YES